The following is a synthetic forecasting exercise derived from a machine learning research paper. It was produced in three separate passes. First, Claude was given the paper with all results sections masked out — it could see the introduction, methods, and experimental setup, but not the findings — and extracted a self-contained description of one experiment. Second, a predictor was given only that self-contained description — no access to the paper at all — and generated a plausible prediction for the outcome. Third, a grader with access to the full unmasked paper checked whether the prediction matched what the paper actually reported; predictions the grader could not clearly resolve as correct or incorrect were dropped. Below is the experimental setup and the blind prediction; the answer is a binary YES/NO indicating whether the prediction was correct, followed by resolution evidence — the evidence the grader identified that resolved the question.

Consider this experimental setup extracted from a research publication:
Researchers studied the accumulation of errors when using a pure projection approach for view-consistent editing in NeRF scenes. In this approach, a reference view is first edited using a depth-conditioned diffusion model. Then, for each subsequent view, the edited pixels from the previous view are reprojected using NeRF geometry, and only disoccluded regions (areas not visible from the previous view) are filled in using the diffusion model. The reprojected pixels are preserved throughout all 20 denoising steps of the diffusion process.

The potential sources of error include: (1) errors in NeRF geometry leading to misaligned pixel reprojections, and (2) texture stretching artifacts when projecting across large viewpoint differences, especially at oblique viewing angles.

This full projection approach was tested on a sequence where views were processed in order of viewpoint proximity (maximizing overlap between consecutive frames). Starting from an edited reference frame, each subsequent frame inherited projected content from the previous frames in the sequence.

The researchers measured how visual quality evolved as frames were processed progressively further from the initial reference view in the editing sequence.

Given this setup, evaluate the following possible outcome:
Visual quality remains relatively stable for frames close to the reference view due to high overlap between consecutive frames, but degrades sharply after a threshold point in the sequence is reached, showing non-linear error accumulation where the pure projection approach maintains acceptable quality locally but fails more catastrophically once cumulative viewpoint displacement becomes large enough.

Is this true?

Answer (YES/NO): NO